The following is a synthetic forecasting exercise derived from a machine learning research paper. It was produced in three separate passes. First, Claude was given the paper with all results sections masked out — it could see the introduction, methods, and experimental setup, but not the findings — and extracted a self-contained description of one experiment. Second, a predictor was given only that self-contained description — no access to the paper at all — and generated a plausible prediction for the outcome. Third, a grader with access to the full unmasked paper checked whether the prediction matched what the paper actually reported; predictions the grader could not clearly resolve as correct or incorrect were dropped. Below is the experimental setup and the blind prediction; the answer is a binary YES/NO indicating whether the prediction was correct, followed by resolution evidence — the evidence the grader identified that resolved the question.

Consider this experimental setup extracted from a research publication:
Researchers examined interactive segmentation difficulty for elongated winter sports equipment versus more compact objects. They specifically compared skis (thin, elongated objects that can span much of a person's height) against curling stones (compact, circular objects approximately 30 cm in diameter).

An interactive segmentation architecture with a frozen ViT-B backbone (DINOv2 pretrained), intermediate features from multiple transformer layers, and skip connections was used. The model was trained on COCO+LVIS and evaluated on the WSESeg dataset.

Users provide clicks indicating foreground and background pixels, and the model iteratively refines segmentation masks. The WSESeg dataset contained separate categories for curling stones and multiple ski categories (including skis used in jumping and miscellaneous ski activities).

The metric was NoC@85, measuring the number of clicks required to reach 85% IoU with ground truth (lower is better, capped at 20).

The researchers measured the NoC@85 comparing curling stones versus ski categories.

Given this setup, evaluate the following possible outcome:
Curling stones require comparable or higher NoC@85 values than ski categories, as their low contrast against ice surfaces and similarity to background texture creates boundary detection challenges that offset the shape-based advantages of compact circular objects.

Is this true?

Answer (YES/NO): NO